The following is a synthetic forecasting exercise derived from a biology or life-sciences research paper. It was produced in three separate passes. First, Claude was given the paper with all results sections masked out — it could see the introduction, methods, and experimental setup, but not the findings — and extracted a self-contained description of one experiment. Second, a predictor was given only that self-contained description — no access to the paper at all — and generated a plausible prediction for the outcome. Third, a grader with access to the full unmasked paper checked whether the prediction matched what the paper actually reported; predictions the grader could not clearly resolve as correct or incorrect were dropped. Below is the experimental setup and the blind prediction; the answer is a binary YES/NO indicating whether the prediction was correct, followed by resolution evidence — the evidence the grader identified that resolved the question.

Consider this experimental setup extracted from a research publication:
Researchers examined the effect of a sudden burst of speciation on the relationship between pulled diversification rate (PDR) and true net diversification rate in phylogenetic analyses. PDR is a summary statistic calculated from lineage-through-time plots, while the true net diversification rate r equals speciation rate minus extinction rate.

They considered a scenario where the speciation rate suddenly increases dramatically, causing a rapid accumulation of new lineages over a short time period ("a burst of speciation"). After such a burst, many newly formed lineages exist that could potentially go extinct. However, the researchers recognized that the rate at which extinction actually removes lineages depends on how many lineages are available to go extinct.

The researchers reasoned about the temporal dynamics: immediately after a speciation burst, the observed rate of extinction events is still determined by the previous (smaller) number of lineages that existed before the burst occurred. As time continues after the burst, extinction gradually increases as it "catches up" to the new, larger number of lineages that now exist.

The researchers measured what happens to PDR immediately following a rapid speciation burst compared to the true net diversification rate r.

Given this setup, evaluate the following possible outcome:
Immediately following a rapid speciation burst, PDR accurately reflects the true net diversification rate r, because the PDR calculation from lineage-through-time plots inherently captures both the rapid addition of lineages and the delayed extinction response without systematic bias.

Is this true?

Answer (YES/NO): NO